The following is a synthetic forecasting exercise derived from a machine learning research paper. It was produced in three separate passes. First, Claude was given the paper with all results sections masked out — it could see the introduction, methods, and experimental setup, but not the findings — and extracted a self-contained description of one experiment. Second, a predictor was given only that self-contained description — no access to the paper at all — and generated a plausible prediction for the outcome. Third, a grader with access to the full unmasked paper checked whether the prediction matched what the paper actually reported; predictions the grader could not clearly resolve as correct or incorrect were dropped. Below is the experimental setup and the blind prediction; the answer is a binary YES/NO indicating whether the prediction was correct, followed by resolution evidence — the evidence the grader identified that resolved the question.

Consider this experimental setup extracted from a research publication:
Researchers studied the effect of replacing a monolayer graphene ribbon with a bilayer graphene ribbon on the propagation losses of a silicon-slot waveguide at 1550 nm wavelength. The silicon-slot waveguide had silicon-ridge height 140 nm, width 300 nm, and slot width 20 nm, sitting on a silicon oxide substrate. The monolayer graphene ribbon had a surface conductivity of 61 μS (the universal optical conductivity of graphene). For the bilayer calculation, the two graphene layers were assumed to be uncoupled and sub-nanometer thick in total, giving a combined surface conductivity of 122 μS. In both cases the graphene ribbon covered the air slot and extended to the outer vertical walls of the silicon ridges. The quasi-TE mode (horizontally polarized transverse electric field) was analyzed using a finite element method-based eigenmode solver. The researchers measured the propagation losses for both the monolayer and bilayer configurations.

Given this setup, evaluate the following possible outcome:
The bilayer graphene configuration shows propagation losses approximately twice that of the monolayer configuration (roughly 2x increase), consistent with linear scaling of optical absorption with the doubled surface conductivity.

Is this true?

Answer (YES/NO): YES